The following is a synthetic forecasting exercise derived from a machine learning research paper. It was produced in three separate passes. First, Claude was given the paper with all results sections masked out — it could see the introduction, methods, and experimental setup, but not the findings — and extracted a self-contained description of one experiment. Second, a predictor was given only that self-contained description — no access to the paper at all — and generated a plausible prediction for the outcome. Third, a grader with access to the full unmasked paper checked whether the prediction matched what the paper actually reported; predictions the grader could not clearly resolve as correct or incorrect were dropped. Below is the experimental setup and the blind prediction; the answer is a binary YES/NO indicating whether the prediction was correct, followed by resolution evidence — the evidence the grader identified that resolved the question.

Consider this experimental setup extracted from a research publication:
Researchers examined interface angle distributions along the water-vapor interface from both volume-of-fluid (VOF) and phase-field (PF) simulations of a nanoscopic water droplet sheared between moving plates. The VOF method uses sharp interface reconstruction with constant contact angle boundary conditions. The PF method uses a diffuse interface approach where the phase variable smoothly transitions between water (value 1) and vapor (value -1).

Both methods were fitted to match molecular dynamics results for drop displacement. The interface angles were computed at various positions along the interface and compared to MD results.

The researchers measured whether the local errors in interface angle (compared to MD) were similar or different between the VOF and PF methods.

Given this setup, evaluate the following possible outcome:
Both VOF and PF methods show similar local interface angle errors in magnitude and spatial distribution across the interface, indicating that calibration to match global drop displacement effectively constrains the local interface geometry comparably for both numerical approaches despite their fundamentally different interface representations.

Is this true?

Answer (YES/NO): YES